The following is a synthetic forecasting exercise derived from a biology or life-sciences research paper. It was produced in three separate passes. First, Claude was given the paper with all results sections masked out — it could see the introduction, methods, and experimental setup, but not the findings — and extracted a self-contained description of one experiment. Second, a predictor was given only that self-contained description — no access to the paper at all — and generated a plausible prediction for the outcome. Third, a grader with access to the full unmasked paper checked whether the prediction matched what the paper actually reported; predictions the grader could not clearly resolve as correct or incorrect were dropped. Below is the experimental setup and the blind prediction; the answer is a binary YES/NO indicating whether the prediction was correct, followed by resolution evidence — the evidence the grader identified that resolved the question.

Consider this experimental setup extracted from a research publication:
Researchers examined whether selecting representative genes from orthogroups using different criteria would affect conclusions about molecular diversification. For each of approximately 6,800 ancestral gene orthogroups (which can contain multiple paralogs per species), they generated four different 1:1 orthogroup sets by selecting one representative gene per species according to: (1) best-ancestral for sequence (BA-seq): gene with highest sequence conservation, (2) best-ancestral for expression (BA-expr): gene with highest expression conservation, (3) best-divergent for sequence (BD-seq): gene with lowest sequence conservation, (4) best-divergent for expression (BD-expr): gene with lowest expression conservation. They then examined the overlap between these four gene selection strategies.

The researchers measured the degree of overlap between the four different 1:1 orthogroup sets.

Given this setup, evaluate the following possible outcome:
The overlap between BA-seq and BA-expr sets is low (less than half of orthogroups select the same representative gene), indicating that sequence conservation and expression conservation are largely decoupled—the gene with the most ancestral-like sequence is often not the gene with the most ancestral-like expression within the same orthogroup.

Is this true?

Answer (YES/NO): NO